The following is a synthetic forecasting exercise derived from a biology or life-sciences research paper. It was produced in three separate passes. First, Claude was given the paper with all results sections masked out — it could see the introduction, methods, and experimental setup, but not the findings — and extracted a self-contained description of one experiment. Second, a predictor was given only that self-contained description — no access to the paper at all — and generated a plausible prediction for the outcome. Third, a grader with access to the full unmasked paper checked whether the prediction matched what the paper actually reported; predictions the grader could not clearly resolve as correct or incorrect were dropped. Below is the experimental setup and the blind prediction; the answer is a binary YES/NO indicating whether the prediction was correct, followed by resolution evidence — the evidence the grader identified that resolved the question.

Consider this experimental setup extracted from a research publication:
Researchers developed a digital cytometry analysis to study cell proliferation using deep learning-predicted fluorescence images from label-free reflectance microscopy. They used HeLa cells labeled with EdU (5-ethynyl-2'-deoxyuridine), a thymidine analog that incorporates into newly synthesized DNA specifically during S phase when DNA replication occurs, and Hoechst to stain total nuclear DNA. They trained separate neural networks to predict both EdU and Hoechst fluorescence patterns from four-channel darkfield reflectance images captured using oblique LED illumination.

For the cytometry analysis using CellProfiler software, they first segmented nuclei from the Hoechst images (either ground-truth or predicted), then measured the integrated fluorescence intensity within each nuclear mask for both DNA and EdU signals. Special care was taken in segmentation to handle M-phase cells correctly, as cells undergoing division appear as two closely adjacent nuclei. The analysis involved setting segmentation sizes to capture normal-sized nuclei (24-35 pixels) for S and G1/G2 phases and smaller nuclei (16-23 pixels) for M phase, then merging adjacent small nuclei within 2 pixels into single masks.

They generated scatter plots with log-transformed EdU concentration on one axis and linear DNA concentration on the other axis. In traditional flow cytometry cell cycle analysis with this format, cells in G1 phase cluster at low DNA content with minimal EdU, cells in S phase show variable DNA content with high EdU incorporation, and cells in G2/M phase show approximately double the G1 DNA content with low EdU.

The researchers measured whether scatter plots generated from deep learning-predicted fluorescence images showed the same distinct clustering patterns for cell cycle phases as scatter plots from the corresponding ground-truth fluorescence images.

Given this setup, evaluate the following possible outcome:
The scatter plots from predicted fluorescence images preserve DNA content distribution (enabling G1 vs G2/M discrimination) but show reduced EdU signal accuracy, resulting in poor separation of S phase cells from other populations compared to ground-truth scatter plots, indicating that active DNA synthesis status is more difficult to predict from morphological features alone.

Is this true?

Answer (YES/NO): NO